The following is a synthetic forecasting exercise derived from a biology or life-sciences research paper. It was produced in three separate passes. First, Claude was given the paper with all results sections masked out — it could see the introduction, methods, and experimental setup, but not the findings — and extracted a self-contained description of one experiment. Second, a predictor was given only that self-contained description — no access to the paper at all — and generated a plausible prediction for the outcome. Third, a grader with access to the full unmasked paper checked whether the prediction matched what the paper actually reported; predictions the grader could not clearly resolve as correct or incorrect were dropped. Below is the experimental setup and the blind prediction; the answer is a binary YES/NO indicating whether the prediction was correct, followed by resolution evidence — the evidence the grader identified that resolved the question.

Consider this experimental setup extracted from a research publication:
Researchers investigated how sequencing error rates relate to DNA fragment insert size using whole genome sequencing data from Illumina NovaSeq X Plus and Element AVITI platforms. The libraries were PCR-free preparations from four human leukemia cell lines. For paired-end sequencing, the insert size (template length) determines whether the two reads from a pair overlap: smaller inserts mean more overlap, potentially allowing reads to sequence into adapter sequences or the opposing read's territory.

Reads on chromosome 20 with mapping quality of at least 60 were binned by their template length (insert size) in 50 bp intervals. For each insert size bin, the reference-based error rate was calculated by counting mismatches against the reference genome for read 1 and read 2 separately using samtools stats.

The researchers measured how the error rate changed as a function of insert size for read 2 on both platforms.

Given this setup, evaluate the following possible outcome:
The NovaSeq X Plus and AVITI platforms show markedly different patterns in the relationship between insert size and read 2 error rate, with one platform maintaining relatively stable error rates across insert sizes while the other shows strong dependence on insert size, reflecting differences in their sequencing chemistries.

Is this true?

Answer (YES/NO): NO